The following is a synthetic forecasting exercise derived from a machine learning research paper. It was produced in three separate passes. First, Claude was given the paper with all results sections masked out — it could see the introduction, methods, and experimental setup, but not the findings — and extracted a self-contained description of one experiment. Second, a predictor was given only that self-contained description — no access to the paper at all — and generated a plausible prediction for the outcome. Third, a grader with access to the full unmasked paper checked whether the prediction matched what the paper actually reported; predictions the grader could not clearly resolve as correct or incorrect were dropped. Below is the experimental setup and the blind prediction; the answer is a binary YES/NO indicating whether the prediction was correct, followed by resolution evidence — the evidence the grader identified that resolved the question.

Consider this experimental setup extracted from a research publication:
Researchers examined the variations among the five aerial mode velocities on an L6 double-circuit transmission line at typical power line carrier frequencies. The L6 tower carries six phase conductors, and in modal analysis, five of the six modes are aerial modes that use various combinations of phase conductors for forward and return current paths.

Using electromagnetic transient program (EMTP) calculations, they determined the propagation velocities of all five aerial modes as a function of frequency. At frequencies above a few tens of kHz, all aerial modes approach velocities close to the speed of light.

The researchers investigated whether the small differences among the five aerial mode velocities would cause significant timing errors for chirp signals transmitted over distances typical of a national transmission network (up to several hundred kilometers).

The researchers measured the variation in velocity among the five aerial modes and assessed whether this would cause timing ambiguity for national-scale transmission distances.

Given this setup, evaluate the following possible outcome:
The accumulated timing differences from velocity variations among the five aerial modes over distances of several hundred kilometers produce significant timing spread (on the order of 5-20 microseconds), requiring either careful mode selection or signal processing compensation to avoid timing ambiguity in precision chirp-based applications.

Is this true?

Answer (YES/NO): NO